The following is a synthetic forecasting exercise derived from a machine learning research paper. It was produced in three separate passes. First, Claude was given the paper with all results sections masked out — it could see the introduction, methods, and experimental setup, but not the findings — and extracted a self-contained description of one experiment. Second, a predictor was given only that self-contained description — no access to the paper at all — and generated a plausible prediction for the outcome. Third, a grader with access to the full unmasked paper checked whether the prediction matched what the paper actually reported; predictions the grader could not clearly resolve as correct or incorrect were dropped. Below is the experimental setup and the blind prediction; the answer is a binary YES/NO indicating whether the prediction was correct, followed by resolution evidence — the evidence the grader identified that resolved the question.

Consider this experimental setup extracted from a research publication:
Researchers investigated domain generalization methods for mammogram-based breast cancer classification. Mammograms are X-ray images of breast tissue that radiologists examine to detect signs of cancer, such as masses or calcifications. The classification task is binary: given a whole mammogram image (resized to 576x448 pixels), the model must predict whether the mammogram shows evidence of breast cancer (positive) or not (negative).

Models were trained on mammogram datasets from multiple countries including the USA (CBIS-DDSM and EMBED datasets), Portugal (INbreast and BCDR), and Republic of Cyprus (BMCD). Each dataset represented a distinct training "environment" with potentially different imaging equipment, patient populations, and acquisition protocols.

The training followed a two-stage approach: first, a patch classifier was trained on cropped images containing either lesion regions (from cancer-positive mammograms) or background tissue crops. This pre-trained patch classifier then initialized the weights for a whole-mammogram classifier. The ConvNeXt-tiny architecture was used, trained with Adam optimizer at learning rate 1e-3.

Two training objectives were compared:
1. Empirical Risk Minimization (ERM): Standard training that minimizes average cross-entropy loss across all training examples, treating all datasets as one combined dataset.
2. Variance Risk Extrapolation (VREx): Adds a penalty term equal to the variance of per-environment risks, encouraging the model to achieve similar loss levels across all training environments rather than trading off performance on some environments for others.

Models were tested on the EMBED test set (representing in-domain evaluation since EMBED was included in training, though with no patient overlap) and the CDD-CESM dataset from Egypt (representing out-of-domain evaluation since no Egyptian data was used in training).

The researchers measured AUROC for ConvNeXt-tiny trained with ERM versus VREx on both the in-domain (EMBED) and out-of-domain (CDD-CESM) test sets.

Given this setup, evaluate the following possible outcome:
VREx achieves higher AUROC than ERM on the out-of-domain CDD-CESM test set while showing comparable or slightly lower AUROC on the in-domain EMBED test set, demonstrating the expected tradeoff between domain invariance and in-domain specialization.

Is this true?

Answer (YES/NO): NO